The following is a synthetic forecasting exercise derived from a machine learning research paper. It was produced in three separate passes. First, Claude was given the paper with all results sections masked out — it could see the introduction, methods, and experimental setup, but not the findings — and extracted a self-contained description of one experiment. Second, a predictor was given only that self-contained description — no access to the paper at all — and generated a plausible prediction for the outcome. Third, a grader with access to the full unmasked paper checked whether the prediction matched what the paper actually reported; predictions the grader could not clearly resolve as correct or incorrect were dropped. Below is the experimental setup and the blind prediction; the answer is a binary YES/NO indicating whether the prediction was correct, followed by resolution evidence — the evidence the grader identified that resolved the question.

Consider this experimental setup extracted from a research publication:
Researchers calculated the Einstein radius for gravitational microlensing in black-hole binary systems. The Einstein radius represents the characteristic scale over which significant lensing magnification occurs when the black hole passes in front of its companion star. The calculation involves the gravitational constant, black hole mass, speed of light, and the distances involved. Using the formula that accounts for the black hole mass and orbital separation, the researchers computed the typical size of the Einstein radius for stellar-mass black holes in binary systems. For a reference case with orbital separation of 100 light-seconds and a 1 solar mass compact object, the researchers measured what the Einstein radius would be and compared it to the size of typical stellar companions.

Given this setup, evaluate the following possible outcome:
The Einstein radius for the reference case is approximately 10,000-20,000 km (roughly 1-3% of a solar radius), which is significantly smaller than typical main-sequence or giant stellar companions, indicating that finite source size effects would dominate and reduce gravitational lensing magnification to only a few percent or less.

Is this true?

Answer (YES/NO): YES